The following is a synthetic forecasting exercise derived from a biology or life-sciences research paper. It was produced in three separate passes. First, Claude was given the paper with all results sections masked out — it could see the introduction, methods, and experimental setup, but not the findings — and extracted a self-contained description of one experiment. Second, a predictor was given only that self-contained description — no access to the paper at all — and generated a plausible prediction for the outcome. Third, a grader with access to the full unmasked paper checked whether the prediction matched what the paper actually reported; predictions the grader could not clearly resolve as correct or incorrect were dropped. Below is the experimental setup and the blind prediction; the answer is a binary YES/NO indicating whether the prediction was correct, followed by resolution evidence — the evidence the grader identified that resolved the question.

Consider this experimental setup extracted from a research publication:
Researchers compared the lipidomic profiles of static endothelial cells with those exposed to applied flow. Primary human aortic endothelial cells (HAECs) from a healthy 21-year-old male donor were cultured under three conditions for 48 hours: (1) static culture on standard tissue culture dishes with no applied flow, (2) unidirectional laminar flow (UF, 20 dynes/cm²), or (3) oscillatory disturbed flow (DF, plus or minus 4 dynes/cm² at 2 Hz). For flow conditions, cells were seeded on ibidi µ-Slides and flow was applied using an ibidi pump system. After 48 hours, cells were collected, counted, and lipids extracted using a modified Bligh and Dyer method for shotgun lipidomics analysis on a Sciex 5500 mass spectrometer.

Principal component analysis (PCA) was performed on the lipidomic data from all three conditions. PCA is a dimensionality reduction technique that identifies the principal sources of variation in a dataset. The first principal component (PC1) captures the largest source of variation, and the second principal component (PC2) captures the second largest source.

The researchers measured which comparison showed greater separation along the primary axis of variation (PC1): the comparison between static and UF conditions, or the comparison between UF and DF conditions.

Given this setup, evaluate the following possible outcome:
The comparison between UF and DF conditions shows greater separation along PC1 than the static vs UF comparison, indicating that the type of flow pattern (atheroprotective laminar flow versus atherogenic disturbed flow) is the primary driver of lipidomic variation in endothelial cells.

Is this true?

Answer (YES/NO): NO